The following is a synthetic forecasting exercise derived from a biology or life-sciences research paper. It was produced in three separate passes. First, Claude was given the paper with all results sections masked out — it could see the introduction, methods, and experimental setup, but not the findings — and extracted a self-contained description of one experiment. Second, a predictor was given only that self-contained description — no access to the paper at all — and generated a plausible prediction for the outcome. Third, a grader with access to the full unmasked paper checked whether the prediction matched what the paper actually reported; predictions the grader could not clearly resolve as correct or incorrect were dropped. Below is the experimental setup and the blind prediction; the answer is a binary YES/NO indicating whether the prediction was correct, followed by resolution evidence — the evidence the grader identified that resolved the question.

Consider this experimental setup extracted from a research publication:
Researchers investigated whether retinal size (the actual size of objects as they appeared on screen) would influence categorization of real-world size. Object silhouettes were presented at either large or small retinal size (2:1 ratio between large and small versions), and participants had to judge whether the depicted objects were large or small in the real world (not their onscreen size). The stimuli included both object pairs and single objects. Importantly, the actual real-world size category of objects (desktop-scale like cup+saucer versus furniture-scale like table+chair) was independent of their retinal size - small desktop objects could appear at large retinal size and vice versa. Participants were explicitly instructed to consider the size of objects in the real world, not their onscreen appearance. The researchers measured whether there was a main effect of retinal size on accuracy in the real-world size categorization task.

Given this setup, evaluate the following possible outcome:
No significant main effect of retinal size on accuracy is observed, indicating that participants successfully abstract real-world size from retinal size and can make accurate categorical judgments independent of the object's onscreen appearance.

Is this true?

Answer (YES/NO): YES